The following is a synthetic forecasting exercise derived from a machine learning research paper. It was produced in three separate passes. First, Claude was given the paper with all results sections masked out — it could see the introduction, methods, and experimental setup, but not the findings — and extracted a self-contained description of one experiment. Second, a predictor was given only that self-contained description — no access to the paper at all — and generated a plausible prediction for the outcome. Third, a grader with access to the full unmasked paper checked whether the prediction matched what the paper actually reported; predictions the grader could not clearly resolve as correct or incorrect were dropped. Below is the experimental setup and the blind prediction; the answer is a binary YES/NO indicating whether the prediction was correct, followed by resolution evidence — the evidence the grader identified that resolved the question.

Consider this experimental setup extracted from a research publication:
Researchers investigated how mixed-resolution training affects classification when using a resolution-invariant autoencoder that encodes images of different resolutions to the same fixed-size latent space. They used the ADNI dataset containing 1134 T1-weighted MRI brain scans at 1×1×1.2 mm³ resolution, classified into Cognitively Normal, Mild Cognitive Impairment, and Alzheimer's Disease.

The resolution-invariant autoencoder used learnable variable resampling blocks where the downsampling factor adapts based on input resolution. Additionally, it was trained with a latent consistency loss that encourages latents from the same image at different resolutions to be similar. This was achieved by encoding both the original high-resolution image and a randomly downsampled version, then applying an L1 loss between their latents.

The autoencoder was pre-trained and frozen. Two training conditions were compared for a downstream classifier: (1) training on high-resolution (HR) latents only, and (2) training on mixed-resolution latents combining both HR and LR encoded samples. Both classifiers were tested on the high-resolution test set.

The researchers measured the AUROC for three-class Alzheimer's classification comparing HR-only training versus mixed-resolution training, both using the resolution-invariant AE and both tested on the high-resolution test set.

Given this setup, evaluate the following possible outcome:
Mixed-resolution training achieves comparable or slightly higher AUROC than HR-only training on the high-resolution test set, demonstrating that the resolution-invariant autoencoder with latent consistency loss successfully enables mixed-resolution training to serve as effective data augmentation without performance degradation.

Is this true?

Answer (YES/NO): YES